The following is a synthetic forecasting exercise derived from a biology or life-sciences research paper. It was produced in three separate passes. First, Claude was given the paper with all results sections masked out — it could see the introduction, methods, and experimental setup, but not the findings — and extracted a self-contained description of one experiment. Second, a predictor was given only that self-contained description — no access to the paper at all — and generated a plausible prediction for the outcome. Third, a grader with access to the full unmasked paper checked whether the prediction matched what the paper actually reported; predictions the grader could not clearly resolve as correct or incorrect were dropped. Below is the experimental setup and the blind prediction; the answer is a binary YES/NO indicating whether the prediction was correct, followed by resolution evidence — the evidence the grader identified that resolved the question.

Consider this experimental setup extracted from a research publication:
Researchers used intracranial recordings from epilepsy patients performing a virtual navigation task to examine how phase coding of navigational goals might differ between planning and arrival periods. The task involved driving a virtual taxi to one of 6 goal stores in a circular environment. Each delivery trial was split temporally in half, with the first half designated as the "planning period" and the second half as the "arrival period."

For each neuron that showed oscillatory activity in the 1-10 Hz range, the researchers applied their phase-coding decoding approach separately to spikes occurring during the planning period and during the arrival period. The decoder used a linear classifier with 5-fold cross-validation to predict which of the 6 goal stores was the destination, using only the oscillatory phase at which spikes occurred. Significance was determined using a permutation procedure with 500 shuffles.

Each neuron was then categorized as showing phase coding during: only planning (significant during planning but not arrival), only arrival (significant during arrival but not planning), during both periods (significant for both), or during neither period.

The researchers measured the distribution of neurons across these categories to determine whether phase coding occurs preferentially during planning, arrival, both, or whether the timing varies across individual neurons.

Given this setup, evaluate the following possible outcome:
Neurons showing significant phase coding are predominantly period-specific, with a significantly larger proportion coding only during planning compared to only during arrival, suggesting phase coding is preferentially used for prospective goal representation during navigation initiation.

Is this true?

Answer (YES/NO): NO